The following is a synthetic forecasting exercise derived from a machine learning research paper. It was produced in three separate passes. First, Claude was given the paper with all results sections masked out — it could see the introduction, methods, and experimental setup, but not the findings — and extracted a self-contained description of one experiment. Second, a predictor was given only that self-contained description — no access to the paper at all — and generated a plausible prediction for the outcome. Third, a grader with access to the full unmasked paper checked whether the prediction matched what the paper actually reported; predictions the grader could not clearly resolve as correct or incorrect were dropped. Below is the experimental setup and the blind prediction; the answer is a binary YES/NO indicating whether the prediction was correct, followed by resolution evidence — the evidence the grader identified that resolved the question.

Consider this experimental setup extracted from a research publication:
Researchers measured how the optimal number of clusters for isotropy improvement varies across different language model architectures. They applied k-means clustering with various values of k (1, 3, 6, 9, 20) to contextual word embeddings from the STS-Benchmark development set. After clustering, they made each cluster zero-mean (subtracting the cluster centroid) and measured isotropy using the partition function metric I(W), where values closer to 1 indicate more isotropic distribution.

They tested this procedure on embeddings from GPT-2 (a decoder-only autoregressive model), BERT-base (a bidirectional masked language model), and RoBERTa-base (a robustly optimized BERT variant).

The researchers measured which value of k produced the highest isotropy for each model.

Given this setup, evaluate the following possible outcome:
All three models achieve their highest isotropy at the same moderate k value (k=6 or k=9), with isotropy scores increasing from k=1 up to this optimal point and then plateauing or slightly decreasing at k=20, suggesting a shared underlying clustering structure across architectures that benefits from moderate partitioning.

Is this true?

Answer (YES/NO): NO